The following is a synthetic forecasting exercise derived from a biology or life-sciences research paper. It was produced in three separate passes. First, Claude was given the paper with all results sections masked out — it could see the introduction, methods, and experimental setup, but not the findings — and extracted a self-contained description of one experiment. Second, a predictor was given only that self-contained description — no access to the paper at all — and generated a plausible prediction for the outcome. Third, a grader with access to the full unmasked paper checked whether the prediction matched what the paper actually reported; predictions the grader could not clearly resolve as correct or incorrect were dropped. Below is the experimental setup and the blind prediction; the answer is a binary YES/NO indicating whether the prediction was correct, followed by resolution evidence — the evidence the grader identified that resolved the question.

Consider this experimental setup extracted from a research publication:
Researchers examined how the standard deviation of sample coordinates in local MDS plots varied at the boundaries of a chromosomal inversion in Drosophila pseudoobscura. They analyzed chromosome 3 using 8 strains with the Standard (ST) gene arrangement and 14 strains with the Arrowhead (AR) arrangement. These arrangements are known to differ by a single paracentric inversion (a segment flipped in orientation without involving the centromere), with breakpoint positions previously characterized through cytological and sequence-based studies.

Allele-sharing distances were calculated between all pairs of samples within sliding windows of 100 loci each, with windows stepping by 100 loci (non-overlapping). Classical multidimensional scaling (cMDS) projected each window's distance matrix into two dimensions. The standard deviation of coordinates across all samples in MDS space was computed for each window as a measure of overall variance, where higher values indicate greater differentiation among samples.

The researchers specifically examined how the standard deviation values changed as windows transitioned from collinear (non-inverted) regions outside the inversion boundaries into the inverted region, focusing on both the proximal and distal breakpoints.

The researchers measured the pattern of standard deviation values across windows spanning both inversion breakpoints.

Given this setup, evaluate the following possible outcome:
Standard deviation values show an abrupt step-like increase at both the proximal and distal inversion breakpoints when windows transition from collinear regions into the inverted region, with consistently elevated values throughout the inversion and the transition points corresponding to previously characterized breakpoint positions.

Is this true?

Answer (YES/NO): NO